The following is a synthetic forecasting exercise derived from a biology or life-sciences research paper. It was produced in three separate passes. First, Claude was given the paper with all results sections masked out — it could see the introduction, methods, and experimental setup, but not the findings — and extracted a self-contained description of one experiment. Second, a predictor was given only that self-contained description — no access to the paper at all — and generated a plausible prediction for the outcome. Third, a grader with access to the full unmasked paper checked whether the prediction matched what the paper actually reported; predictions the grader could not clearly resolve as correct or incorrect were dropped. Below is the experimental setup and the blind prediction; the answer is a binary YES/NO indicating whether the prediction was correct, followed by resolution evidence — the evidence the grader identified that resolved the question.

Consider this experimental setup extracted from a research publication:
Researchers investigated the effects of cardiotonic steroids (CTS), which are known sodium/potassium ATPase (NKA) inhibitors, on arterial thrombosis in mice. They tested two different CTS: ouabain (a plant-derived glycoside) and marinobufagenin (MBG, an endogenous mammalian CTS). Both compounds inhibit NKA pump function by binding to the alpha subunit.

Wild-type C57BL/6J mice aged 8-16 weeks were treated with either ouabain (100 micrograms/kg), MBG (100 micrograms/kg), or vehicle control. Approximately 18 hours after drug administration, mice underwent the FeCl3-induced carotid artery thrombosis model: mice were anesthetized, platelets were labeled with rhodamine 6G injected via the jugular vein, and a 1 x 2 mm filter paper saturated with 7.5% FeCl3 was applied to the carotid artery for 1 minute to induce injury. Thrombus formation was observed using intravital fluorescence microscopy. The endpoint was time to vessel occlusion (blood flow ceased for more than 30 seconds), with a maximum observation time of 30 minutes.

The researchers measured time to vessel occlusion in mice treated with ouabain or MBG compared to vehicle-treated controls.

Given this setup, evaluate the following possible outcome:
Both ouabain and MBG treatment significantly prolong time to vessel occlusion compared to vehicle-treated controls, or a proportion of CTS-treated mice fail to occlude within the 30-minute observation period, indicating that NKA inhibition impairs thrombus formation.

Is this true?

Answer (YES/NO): YES